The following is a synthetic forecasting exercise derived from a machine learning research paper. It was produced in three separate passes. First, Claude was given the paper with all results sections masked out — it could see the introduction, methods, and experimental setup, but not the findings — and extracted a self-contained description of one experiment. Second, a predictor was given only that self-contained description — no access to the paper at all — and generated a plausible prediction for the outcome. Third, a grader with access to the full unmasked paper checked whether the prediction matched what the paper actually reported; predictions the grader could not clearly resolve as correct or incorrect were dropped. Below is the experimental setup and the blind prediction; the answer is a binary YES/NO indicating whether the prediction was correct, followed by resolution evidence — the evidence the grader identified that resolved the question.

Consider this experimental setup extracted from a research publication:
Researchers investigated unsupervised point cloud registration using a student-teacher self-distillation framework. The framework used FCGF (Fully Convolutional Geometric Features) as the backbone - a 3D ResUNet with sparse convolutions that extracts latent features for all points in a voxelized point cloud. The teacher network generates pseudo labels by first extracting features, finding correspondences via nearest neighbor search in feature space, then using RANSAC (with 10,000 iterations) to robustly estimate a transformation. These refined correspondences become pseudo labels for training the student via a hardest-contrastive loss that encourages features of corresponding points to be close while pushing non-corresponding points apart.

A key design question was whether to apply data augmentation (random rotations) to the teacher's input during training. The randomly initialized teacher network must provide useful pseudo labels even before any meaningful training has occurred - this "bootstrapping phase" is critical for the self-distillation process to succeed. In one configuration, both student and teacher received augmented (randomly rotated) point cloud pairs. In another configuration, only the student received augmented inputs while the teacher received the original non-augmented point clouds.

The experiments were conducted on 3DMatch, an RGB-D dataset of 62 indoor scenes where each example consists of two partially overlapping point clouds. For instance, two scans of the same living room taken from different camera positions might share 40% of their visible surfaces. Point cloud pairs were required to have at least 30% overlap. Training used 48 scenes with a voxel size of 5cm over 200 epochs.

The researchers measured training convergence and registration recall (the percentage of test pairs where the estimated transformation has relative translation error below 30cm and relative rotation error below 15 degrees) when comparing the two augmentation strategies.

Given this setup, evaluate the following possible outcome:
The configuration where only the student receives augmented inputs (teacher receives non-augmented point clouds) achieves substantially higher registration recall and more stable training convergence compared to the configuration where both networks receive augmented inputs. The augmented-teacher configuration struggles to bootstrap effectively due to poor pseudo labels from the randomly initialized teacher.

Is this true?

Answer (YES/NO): YES